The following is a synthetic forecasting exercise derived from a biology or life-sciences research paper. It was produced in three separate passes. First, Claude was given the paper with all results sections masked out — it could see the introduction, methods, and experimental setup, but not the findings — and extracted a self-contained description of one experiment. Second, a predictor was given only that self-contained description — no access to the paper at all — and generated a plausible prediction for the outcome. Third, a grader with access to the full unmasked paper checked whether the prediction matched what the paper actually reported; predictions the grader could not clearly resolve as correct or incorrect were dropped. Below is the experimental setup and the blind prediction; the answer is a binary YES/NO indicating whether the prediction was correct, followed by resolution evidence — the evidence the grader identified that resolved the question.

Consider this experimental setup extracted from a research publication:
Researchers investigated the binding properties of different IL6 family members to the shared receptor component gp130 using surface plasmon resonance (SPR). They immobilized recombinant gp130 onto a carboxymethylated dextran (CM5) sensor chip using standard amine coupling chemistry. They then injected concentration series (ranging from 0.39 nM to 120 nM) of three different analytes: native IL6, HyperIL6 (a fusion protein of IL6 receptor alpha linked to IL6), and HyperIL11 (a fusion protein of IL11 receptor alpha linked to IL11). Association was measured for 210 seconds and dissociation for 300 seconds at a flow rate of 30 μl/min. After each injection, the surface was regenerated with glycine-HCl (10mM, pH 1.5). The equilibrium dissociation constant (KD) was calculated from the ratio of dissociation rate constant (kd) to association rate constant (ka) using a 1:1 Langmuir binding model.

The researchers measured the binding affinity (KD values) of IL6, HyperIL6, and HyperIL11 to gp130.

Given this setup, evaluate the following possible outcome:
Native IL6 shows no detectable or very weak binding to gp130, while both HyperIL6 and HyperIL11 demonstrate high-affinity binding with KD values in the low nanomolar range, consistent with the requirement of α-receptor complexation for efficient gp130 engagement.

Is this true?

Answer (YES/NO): YES